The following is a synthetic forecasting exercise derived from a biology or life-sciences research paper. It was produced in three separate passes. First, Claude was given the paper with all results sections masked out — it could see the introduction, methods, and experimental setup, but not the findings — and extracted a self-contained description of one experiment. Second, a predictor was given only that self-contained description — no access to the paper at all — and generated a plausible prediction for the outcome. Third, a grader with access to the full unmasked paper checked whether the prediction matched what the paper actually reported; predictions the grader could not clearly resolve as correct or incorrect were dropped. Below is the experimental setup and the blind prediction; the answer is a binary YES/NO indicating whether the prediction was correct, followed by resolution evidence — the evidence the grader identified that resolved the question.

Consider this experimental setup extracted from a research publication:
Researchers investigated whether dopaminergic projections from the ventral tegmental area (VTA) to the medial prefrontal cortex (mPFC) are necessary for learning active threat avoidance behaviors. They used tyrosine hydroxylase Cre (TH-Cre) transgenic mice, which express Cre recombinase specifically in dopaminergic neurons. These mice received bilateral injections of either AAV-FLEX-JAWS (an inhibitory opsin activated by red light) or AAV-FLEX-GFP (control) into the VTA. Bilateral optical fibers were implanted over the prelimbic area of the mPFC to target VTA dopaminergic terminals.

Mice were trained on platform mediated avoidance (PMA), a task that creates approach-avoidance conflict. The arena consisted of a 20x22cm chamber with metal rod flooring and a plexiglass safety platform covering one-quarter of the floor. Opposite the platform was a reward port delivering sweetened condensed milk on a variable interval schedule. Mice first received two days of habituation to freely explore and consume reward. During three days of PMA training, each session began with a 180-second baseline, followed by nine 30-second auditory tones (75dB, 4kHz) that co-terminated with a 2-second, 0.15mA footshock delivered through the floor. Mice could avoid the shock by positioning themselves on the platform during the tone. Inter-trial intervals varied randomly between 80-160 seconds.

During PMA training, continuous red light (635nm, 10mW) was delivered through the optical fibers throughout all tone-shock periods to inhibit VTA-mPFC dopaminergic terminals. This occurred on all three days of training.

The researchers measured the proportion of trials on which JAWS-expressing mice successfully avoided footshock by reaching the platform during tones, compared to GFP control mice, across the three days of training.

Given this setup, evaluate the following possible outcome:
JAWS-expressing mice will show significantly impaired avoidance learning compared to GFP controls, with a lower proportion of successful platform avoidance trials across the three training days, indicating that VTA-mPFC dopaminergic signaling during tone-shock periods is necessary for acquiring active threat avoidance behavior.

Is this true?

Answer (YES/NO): YES